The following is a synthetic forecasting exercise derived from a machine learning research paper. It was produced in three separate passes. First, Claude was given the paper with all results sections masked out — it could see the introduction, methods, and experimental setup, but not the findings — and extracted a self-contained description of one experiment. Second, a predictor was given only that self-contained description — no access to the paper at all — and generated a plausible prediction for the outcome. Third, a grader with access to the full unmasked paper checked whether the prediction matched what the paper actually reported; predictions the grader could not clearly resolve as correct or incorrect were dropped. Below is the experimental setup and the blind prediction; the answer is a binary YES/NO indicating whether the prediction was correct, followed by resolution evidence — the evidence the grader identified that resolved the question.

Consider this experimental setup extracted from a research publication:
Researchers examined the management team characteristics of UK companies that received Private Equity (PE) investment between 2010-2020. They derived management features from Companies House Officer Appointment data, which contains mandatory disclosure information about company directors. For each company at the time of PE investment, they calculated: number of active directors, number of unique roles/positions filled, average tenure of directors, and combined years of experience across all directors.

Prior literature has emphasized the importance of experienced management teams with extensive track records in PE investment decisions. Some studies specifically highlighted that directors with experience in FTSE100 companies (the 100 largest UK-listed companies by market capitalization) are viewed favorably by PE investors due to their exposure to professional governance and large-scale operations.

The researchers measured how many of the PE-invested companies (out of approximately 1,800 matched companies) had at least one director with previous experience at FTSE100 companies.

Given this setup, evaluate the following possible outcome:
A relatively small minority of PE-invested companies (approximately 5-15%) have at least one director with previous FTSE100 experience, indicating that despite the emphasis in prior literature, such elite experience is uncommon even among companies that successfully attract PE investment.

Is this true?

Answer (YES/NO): NO